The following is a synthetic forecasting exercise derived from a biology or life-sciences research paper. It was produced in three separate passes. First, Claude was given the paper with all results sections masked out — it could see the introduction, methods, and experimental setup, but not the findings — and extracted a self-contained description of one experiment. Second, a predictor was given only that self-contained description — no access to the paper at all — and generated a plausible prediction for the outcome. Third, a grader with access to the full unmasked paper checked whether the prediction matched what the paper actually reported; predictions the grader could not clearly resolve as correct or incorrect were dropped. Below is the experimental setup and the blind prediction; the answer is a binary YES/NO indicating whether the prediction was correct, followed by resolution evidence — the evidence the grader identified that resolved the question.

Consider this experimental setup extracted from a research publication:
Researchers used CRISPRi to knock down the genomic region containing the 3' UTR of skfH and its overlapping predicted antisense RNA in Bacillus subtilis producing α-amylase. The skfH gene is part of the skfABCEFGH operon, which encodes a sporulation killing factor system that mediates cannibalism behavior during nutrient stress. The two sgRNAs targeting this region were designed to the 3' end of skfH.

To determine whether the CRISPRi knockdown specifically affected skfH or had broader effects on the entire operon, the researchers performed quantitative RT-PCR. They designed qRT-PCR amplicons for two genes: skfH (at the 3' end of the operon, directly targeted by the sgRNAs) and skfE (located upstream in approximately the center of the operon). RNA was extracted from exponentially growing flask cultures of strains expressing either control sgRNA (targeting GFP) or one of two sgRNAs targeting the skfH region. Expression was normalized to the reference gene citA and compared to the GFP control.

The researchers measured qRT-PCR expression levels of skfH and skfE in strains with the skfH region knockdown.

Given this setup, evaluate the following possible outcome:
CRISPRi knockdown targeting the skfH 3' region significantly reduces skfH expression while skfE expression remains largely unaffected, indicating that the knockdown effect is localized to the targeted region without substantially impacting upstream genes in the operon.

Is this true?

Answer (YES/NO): YES